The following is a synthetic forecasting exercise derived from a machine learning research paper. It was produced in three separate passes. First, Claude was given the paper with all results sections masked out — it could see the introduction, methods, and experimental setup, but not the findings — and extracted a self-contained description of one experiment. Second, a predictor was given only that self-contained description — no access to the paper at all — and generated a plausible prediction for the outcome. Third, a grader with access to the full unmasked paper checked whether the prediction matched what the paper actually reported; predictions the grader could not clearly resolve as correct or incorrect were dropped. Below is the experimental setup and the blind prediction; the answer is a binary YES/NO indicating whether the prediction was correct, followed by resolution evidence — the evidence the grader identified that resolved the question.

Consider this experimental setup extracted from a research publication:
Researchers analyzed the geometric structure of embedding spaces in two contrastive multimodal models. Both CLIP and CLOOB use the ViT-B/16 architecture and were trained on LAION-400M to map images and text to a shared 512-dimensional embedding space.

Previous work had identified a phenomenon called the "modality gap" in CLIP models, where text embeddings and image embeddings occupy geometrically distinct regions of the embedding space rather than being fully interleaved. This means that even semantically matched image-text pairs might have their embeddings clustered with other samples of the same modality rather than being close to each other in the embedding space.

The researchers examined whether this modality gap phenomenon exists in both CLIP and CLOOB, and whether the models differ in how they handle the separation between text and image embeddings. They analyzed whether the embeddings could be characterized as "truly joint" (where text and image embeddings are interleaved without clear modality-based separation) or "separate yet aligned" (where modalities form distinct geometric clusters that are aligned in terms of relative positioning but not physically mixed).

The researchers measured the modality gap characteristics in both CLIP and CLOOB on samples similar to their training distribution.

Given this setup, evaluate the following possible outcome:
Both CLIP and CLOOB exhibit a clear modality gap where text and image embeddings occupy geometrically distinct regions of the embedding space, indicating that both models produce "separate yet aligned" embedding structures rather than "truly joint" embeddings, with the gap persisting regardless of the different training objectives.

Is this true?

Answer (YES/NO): NO